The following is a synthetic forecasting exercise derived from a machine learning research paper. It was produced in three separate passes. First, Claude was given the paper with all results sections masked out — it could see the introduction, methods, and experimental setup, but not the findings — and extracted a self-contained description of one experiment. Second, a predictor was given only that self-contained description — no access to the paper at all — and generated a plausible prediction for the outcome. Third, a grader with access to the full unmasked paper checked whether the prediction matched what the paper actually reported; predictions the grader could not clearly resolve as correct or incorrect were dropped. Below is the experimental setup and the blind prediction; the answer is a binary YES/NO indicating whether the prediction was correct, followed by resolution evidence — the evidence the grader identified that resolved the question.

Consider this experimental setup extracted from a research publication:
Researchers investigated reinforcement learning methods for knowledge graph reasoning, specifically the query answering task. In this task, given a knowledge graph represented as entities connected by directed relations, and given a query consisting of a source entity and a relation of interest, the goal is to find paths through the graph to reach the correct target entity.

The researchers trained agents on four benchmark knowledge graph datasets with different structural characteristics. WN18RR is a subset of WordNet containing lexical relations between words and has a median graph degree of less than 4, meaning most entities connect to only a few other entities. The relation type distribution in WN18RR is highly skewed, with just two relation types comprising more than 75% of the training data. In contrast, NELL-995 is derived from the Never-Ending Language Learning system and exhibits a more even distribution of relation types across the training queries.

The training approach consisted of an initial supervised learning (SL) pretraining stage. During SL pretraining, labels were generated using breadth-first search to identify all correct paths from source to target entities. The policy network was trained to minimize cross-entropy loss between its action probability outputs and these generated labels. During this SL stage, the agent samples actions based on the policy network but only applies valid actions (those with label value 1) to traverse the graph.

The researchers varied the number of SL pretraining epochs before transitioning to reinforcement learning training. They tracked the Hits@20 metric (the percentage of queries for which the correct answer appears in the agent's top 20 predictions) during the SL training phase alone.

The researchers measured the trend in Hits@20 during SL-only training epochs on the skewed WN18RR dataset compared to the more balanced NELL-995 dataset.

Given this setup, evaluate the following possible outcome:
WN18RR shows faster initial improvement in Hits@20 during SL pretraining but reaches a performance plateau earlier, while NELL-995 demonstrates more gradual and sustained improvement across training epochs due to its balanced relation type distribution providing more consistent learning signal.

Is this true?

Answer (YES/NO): NO